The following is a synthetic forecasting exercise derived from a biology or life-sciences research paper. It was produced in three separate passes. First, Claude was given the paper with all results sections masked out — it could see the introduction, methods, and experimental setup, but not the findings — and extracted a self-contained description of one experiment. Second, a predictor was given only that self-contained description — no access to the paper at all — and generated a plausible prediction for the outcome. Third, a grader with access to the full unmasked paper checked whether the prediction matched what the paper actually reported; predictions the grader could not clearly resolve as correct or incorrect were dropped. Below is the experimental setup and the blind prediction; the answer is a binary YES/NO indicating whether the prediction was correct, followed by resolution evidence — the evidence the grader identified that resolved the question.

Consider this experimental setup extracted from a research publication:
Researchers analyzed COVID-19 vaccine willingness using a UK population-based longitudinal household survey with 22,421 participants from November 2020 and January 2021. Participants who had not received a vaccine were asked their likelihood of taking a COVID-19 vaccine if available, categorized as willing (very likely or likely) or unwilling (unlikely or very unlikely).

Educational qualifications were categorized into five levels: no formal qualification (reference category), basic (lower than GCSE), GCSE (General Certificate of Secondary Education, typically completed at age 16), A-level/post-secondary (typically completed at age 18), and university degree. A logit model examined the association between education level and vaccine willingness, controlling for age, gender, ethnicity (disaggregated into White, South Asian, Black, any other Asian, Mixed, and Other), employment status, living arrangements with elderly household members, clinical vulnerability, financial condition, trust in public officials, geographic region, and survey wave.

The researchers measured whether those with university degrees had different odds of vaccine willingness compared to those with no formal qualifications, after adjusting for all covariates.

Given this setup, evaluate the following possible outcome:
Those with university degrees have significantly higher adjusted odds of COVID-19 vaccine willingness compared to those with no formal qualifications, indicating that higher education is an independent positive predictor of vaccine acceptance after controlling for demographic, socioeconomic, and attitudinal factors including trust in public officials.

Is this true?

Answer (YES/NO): YES